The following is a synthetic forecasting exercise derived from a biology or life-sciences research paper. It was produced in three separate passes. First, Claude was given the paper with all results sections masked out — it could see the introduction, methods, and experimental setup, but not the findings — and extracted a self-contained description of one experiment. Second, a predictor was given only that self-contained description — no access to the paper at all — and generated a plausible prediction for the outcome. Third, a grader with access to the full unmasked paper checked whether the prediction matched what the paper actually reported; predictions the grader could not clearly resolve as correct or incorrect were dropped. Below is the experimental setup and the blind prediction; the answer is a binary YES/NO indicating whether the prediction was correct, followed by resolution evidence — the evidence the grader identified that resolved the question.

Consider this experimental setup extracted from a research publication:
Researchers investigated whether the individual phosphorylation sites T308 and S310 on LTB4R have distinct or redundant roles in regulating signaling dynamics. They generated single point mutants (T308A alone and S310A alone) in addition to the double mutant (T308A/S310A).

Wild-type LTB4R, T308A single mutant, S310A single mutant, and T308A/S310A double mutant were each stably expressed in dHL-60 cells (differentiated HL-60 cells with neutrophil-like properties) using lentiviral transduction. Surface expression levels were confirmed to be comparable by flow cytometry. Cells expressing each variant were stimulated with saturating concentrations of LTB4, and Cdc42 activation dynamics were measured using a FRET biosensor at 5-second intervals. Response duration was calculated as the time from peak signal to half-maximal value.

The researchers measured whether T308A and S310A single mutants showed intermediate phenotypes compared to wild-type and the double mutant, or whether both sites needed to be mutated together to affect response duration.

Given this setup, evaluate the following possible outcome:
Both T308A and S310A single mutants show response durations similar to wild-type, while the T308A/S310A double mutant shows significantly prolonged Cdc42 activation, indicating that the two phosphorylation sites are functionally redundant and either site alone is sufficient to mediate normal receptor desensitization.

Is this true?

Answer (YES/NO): YES